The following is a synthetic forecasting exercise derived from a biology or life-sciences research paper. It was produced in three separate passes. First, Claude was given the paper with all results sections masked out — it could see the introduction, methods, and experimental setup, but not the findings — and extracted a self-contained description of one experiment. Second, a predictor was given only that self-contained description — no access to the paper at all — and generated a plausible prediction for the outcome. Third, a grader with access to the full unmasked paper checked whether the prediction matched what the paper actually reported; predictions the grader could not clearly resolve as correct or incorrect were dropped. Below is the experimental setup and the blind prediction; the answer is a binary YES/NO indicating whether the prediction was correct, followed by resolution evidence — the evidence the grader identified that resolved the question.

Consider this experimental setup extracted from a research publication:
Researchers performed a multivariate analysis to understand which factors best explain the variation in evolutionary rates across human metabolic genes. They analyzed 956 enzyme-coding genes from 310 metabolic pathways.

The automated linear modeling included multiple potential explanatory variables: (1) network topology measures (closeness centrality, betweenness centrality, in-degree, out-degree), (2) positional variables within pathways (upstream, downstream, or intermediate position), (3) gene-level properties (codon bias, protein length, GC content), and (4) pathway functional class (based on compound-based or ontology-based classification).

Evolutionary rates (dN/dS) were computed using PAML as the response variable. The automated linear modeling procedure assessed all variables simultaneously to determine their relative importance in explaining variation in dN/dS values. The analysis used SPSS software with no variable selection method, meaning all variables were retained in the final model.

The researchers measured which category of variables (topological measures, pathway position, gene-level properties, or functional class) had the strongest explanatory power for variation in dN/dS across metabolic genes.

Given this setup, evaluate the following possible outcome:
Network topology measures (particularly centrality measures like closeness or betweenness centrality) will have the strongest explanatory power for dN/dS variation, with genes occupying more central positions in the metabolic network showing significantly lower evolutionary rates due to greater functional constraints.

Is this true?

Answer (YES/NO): NO